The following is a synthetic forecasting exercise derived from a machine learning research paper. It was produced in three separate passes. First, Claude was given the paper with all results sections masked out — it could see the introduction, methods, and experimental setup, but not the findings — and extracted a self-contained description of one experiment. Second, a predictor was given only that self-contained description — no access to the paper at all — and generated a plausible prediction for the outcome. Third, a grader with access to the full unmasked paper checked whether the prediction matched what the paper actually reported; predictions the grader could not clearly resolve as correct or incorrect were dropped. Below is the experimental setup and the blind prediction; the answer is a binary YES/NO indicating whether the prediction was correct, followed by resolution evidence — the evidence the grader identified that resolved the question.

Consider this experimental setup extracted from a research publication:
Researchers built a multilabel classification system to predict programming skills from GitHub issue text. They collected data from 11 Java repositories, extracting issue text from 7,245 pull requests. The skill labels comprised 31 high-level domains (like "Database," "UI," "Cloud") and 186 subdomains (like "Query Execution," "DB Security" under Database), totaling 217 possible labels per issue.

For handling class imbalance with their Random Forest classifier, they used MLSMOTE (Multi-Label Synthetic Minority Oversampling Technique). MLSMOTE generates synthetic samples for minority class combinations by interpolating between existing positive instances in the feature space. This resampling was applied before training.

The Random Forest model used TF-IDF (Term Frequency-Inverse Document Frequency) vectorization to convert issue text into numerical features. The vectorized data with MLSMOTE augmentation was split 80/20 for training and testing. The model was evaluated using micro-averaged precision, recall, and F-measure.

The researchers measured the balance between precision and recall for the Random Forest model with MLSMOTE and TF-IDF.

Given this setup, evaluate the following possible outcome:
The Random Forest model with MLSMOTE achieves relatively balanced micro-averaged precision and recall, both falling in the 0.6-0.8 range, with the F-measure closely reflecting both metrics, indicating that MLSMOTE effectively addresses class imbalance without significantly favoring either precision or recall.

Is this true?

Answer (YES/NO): NO